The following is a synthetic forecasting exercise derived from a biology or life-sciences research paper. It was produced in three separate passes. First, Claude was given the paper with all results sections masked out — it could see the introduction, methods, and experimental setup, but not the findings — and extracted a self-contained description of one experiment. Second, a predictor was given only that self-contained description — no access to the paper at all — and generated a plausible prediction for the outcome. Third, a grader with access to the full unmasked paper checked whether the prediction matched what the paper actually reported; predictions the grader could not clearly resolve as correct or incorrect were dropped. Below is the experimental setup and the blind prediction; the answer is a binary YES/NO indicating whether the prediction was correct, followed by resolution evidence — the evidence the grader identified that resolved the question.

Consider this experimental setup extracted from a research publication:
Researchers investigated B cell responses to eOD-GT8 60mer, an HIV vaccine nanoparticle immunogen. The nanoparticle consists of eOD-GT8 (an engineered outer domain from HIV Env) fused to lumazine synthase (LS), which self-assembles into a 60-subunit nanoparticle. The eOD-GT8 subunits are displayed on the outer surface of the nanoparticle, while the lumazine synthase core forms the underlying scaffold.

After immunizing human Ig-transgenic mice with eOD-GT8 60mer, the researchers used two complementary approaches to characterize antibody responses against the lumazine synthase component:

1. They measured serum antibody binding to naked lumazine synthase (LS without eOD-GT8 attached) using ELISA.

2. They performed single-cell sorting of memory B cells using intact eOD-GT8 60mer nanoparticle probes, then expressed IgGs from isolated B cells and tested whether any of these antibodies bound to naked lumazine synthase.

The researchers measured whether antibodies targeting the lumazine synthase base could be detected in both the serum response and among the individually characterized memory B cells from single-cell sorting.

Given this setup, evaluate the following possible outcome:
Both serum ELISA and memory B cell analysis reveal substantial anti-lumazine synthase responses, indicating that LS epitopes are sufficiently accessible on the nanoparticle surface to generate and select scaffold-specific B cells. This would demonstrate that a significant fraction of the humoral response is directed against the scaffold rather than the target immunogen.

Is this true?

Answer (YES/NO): NO